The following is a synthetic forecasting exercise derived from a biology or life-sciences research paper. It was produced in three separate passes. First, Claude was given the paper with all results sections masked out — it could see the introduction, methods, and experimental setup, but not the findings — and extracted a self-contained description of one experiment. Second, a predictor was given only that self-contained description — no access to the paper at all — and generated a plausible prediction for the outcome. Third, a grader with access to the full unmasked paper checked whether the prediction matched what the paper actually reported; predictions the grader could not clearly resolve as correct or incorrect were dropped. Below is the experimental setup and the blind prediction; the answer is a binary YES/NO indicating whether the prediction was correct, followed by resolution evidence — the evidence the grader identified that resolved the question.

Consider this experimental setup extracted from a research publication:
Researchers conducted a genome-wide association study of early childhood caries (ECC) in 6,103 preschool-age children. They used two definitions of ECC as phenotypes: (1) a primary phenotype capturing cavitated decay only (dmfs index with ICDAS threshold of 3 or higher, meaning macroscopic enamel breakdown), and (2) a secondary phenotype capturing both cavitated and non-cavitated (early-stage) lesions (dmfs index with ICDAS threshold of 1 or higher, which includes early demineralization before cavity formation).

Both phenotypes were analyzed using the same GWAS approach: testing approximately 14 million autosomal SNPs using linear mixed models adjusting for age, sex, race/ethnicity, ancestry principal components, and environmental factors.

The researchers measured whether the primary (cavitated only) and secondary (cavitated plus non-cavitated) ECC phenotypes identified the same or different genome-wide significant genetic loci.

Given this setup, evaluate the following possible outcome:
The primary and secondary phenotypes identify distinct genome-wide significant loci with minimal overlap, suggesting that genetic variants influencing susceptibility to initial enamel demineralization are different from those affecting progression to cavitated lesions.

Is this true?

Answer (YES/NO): YES